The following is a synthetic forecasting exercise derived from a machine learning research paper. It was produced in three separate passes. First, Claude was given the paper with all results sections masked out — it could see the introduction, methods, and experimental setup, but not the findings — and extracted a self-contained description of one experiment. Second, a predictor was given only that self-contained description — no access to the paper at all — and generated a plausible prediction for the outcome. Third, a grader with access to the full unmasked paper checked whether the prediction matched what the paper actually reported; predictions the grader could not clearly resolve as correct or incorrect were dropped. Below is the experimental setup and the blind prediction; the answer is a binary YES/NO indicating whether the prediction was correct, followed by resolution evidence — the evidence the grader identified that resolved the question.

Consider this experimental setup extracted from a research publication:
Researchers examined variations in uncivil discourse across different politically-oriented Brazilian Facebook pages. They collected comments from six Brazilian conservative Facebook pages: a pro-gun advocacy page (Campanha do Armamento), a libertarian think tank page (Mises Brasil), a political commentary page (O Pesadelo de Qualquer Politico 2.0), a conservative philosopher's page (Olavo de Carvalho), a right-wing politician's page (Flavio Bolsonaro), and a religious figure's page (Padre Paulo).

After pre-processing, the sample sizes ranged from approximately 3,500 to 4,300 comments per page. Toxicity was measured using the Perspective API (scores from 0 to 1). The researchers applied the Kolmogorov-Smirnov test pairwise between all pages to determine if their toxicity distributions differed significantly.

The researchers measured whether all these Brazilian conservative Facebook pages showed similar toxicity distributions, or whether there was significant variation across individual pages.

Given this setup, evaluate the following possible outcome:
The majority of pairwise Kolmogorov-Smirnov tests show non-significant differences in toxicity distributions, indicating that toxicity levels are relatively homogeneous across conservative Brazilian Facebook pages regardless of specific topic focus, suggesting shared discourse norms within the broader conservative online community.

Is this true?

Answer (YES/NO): NO